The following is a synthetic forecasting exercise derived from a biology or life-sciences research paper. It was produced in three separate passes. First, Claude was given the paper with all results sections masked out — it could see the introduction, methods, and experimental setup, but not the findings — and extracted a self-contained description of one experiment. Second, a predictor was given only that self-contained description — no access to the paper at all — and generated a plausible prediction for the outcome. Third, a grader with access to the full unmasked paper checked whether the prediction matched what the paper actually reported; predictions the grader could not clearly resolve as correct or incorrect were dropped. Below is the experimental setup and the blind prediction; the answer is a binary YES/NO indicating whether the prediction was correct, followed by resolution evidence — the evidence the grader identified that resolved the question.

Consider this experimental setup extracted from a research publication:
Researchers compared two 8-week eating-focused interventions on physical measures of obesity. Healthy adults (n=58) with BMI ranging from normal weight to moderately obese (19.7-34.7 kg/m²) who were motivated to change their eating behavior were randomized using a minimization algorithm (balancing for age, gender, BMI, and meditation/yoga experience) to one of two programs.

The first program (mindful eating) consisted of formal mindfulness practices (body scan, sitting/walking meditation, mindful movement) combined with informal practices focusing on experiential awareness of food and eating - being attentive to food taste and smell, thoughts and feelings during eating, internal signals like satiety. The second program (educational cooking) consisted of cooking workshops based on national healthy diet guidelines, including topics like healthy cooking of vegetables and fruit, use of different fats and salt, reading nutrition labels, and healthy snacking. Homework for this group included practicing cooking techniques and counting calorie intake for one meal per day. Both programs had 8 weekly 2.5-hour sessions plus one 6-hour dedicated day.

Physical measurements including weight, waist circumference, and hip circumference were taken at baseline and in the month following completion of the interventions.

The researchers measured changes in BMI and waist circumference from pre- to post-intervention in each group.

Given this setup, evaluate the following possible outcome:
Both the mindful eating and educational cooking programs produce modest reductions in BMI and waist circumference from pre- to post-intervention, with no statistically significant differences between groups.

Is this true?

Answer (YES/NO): NO